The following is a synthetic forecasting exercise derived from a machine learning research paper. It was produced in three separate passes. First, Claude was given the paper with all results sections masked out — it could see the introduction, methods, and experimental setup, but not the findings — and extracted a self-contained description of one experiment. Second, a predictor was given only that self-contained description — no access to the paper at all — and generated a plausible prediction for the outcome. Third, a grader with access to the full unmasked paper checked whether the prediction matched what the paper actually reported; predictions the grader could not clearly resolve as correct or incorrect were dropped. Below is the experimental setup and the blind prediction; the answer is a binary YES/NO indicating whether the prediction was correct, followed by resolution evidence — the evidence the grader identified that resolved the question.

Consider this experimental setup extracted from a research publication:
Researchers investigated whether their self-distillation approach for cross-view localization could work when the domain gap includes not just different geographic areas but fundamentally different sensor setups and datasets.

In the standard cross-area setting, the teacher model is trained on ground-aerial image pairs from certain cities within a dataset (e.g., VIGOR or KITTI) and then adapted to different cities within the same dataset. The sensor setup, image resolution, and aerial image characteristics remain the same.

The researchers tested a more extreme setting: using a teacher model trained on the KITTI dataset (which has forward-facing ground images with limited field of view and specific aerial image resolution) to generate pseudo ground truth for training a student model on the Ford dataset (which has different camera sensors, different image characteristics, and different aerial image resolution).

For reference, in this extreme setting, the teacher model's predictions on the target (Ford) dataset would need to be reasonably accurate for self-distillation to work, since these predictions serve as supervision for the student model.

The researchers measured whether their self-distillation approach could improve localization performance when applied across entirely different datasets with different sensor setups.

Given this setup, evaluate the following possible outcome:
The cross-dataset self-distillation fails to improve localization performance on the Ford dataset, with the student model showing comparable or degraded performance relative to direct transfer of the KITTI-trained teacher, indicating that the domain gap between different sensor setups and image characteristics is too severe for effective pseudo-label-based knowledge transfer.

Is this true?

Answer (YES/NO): YES